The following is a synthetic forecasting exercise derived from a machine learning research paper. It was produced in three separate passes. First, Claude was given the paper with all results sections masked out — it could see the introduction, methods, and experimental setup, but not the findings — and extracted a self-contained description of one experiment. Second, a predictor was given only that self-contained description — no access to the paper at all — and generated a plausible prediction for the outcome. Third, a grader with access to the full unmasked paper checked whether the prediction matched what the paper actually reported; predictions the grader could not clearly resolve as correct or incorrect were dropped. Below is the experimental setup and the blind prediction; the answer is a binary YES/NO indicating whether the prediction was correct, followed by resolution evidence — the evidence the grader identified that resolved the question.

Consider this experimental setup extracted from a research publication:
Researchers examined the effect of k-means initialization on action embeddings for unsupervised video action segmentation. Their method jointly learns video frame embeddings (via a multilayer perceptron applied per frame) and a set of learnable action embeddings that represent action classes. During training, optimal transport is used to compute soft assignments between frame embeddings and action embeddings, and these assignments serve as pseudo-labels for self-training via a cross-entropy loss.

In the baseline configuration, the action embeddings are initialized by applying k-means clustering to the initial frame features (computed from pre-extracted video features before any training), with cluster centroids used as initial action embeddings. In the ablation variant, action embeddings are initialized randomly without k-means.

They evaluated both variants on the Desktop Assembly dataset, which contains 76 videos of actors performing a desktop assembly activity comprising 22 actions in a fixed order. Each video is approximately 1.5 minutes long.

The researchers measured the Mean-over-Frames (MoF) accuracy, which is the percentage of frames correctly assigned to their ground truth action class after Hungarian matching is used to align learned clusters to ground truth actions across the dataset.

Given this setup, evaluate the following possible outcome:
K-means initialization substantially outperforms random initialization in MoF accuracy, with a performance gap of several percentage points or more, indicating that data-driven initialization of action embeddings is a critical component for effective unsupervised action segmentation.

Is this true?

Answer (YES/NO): YES